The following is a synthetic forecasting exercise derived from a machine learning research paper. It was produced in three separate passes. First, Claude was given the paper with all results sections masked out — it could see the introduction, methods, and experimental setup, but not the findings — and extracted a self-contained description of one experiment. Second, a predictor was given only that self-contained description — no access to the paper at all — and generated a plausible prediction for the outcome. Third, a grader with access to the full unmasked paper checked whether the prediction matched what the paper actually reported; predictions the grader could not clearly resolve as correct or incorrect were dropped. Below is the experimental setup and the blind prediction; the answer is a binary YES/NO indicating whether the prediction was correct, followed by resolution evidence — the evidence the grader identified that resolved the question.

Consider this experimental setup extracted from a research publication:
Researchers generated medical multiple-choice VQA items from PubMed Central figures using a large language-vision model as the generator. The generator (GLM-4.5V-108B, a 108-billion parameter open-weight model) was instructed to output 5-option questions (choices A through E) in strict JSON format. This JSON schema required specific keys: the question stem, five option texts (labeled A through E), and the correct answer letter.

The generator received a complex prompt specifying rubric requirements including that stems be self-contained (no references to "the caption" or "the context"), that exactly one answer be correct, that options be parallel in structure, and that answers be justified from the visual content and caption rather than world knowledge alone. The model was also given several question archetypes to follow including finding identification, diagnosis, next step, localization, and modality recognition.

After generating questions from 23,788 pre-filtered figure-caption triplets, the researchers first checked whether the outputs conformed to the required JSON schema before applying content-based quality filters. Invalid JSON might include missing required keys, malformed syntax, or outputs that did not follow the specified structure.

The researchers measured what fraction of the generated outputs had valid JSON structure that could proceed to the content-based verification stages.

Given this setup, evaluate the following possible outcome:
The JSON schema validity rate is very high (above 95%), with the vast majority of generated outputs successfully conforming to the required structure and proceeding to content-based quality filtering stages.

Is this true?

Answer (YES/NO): YES